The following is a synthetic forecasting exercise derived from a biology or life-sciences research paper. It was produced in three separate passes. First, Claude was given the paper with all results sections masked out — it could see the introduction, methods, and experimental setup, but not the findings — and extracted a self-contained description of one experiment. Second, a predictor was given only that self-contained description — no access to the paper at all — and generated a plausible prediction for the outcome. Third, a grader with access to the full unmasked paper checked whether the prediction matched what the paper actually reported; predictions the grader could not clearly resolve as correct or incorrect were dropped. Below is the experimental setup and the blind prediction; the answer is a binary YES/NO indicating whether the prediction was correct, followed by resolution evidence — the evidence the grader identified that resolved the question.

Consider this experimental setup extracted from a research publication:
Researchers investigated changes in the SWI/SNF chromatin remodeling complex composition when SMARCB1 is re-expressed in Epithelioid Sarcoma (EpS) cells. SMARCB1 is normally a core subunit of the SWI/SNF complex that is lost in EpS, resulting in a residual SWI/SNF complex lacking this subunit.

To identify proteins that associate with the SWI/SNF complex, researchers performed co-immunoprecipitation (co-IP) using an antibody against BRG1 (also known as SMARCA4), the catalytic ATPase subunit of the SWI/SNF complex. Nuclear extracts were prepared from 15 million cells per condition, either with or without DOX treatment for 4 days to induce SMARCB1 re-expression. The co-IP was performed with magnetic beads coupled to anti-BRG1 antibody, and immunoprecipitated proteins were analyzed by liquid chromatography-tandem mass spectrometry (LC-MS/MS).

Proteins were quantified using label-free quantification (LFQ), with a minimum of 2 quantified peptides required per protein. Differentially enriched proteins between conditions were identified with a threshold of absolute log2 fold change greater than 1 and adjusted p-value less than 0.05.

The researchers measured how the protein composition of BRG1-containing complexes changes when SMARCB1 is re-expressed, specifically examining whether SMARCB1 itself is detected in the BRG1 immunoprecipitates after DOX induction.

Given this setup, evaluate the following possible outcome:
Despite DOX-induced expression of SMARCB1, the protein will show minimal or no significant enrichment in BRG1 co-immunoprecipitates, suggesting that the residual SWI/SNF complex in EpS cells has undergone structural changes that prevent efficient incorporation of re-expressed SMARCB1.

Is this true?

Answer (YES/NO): NO